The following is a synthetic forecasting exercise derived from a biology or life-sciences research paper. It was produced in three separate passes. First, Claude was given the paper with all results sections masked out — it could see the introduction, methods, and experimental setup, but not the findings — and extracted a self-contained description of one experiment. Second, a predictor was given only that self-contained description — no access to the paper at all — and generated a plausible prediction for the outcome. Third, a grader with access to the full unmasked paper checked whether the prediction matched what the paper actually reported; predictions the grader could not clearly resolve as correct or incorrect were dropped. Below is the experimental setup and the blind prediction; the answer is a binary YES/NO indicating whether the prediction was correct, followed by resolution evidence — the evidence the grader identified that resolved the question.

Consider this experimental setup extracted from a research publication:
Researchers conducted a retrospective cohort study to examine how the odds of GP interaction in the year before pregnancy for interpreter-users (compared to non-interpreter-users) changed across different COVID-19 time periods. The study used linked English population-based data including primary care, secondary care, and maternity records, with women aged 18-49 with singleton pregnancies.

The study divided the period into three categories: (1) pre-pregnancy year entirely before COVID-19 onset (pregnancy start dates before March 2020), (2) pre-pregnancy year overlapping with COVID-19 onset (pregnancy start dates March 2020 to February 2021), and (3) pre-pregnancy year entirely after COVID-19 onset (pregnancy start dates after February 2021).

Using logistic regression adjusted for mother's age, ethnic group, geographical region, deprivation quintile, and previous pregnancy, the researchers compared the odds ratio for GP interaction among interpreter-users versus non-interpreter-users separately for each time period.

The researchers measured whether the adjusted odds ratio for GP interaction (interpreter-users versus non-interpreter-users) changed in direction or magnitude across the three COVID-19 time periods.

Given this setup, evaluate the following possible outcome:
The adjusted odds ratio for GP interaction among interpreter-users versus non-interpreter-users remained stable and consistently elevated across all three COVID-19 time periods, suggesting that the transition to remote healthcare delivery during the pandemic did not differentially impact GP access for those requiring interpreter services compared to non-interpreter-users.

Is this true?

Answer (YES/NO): NO